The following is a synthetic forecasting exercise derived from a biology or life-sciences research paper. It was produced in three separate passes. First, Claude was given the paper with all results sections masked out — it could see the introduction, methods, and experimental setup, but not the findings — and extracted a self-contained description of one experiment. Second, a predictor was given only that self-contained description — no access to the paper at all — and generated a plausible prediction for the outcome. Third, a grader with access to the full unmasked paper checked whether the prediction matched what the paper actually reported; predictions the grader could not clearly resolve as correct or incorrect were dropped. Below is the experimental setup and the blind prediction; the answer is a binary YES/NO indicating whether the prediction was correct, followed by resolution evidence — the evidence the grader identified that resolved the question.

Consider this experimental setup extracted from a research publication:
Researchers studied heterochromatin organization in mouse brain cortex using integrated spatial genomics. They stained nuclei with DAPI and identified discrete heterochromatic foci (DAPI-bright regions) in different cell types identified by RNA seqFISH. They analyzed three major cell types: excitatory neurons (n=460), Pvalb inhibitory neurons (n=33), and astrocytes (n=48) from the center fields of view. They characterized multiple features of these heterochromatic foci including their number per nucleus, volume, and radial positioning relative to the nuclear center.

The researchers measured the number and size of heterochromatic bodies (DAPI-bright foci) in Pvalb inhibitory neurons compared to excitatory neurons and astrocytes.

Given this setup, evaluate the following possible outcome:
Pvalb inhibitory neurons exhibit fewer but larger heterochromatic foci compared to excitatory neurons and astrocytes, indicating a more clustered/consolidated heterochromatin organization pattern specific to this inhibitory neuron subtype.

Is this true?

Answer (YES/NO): YES